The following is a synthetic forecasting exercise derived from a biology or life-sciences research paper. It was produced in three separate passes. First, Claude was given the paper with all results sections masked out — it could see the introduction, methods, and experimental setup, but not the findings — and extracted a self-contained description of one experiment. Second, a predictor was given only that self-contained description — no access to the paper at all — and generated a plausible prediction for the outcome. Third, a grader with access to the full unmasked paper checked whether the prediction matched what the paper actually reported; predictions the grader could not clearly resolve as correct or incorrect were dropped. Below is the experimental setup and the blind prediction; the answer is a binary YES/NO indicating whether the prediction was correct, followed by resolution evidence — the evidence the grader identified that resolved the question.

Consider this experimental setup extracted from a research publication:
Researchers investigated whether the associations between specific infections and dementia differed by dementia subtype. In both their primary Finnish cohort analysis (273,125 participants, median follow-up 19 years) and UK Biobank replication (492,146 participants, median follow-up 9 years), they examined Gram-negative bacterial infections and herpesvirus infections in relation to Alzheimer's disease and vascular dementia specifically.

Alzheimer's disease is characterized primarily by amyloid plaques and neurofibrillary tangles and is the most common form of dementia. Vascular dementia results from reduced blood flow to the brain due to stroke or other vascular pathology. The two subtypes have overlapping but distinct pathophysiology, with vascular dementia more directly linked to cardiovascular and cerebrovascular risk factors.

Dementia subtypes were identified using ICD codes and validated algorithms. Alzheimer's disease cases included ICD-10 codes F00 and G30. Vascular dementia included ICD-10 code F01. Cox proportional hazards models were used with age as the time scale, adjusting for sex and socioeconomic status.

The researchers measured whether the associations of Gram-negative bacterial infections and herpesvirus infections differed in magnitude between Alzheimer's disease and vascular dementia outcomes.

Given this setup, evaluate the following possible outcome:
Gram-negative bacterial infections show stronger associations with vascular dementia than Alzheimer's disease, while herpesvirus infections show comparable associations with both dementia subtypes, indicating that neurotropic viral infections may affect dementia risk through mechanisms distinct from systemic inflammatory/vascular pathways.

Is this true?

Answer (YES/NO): NO